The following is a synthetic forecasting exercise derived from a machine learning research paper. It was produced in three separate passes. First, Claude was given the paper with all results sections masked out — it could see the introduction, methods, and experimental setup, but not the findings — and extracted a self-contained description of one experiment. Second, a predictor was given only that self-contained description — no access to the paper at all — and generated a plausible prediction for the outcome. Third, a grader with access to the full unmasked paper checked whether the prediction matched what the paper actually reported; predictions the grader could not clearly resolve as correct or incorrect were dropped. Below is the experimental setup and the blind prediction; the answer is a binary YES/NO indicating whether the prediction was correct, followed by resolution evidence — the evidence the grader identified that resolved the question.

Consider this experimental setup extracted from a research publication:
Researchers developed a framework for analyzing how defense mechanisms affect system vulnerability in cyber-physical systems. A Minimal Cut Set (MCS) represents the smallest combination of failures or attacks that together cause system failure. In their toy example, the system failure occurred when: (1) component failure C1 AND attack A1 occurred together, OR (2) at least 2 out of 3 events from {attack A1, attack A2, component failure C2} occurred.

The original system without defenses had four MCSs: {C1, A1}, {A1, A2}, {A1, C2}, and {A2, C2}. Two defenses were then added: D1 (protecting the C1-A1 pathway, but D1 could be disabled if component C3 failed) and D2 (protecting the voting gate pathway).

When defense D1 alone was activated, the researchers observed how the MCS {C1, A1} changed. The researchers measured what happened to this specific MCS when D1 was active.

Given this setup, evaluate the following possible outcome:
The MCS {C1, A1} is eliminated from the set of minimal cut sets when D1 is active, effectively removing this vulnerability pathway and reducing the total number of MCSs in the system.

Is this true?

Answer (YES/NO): NO